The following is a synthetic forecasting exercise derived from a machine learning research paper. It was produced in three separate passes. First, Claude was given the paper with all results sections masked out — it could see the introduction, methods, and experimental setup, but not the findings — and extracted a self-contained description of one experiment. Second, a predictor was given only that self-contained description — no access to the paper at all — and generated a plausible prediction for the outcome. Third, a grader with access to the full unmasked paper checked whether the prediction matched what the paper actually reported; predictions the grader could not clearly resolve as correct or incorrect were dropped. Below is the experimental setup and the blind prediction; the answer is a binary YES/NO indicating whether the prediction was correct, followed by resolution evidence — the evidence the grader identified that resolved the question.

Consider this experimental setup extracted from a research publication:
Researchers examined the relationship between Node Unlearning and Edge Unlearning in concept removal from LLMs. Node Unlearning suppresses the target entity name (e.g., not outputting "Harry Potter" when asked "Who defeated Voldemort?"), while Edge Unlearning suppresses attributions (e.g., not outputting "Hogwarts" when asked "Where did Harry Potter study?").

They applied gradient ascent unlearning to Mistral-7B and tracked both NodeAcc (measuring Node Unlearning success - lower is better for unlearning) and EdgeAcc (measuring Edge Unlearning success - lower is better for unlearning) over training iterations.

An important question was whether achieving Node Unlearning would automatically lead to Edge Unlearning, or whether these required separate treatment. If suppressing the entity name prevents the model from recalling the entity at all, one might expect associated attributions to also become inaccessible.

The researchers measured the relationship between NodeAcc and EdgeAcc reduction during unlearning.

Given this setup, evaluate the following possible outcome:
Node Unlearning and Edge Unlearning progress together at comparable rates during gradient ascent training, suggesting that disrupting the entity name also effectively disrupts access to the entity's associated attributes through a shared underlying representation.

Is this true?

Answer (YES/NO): NO